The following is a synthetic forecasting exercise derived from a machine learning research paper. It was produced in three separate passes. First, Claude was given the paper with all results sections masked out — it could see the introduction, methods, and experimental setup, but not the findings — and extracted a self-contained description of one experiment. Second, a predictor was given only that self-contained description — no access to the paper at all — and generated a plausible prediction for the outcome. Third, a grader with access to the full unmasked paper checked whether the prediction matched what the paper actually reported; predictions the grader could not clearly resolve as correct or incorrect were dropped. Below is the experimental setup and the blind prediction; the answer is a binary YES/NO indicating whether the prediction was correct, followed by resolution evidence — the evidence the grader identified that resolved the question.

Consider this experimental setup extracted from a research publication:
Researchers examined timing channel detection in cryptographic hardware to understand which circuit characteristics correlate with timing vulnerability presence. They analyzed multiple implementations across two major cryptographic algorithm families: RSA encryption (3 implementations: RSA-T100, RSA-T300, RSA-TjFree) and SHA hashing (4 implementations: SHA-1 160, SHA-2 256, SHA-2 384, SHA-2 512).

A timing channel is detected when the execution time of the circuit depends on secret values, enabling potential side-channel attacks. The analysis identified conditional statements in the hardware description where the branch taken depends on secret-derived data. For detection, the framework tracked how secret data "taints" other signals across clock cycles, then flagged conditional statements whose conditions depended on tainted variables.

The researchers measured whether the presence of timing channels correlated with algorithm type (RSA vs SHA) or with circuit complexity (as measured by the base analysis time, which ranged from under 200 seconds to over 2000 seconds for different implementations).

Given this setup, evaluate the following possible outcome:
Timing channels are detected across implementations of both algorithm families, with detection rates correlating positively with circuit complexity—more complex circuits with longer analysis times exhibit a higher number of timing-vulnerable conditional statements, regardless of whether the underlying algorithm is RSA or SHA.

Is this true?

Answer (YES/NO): NO